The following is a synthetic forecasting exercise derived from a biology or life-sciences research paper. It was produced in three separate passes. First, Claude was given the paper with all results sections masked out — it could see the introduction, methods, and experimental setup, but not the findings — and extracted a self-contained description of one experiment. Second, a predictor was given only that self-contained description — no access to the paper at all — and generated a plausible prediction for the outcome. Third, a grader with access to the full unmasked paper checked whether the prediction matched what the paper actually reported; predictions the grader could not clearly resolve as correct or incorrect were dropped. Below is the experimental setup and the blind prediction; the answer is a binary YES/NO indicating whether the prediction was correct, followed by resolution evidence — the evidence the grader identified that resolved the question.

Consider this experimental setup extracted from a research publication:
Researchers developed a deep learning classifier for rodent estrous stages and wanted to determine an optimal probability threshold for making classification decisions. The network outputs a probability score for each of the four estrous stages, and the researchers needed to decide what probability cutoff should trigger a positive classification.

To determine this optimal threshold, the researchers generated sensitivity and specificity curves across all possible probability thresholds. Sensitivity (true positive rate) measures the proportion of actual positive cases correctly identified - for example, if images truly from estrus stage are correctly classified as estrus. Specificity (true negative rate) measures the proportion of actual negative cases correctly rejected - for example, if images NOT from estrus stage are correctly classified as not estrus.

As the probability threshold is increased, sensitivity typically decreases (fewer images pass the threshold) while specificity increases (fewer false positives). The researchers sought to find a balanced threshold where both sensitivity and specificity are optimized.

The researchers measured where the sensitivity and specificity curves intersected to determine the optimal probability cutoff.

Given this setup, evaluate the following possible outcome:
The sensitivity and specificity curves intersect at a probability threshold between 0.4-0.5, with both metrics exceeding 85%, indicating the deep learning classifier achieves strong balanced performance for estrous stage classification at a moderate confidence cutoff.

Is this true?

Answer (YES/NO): NO